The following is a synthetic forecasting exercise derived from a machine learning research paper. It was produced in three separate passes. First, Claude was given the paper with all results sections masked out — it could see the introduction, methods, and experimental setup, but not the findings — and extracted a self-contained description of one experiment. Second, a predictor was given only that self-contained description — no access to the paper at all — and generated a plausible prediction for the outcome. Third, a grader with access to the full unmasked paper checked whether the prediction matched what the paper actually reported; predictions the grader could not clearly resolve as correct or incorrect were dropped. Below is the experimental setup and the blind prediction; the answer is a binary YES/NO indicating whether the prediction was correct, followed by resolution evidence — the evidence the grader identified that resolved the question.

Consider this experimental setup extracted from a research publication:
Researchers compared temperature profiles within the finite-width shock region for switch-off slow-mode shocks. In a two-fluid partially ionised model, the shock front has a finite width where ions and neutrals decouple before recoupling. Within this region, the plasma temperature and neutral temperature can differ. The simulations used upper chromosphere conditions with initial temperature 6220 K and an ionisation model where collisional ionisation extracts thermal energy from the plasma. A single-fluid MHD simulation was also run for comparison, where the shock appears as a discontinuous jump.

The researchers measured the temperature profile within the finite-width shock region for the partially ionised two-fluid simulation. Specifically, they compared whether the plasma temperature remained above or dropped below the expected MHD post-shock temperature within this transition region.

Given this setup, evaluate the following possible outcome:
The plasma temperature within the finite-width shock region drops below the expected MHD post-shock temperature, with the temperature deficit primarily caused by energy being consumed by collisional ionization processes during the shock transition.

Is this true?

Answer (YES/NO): YES